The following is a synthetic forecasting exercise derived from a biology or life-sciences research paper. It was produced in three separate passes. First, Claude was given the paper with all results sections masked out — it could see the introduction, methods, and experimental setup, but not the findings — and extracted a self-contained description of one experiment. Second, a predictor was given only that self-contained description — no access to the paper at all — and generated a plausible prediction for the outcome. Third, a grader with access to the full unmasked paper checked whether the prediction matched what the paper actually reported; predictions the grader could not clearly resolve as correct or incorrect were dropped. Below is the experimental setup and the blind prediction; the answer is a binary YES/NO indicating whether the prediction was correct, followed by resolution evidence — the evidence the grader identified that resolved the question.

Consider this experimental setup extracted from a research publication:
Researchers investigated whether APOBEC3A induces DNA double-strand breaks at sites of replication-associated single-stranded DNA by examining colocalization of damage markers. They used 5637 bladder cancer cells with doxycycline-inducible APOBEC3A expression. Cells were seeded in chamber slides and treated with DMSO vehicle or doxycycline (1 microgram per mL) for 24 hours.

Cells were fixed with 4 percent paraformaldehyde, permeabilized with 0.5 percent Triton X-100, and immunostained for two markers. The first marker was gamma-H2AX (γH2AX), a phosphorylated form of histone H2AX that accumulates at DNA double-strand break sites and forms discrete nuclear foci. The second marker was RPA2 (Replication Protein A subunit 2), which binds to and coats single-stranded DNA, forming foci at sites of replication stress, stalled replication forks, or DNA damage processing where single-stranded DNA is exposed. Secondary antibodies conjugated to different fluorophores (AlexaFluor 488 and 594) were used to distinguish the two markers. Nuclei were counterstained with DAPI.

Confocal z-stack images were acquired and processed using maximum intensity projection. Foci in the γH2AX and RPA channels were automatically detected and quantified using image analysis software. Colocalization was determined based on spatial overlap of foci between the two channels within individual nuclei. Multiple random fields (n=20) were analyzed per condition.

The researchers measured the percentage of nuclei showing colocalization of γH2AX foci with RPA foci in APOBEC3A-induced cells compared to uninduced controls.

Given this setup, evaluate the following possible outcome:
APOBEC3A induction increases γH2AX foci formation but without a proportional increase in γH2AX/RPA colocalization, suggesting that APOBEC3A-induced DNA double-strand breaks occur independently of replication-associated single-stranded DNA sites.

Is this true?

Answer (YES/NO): NO